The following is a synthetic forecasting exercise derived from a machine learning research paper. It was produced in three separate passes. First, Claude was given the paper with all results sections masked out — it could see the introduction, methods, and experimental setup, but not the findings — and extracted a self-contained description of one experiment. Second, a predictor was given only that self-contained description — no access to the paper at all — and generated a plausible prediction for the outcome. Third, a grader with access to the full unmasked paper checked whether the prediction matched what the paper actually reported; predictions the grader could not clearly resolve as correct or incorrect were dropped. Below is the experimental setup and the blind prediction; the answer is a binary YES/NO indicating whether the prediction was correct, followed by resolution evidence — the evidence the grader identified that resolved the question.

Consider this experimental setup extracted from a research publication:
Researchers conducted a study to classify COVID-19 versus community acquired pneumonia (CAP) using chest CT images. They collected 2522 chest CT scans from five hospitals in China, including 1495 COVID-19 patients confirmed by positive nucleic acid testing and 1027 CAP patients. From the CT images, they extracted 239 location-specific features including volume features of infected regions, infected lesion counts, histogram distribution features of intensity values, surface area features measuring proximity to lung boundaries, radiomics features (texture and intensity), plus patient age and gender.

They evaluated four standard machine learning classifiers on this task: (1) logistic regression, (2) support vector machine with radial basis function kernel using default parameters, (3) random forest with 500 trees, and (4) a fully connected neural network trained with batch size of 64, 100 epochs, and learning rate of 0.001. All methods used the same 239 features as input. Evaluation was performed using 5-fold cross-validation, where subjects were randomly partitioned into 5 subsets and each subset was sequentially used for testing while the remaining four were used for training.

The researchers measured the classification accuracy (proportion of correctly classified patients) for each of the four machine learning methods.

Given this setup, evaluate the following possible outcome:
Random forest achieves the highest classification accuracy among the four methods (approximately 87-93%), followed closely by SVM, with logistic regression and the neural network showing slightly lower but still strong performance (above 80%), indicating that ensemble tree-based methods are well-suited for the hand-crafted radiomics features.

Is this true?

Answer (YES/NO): NO